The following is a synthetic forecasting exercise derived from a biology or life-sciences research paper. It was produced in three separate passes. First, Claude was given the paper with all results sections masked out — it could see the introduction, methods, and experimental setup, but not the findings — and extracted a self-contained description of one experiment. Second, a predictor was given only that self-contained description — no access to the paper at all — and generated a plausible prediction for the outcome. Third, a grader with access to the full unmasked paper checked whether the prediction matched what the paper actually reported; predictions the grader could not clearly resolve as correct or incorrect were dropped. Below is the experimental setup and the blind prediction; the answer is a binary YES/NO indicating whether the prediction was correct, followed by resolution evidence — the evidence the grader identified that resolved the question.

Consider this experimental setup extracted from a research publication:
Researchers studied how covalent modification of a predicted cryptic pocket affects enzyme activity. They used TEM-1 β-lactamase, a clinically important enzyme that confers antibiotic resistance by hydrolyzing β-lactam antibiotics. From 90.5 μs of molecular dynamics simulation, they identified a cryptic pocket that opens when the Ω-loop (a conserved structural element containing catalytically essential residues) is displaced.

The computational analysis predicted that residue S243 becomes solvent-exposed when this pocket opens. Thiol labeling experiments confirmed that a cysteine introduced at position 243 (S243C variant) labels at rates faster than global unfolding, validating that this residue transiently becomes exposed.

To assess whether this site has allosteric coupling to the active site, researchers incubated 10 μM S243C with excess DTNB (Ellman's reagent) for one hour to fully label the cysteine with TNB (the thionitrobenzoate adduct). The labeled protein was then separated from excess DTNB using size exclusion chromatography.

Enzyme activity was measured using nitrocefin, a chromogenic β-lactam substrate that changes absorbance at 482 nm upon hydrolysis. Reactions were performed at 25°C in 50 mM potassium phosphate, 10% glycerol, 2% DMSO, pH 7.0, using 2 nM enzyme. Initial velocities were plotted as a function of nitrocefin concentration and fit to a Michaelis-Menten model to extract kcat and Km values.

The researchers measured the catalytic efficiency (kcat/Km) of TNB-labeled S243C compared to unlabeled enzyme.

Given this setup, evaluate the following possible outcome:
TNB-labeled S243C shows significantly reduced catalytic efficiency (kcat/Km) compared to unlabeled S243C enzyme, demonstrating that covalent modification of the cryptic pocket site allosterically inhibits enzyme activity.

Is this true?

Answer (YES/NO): NO